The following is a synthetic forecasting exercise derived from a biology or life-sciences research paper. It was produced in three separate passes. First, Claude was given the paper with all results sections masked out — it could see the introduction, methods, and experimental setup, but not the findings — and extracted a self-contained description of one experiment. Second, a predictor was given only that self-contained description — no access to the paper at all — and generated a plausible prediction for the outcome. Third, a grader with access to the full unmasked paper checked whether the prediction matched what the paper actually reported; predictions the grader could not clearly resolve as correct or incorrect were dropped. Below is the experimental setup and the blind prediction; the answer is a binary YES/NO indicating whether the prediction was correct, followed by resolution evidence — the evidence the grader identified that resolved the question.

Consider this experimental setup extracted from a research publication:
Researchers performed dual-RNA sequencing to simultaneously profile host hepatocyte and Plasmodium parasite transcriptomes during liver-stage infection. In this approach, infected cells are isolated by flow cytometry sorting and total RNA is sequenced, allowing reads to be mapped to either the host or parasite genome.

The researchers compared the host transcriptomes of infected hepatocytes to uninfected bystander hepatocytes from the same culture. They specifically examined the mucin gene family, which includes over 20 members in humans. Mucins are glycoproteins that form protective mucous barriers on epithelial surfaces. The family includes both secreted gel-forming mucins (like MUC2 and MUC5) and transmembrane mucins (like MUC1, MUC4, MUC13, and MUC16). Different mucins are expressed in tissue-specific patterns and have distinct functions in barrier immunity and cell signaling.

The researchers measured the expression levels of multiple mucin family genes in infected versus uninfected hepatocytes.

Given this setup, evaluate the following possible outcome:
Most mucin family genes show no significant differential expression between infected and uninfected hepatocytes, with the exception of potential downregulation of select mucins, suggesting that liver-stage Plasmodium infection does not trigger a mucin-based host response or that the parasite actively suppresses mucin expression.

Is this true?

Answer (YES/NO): NO